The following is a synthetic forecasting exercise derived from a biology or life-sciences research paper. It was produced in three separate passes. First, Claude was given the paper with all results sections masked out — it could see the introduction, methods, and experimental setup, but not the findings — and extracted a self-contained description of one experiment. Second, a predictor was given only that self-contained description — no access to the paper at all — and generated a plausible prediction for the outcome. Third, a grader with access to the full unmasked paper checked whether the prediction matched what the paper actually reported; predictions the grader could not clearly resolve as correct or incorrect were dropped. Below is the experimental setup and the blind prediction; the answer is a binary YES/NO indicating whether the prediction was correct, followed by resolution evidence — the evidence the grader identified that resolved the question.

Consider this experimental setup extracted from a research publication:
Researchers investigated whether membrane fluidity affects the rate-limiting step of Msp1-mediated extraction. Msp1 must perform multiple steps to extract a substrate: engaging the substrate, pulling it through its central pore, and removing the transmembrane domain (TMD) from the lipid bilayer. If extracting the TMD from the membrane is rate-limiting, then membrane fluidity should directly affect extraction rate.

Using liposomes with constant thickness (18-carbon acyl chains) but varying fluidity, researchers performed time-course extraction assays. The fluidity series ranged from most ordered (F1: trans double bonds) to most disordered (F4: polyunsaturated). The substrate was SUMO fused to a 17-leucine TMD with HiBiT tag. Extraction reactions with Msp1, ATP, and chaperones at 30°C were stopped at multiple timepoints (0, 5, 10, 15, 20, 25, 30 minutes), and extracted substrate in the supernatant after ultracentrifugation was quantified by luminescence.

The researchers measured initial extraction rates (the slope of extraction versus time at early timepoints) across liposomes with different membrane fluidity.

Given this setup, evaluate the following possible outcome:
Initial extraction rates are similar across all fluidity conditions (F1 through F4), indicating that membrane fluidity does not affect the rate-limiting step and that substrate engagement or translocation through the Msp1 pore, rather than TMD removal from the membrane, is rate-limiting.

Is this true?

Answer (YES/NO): NO